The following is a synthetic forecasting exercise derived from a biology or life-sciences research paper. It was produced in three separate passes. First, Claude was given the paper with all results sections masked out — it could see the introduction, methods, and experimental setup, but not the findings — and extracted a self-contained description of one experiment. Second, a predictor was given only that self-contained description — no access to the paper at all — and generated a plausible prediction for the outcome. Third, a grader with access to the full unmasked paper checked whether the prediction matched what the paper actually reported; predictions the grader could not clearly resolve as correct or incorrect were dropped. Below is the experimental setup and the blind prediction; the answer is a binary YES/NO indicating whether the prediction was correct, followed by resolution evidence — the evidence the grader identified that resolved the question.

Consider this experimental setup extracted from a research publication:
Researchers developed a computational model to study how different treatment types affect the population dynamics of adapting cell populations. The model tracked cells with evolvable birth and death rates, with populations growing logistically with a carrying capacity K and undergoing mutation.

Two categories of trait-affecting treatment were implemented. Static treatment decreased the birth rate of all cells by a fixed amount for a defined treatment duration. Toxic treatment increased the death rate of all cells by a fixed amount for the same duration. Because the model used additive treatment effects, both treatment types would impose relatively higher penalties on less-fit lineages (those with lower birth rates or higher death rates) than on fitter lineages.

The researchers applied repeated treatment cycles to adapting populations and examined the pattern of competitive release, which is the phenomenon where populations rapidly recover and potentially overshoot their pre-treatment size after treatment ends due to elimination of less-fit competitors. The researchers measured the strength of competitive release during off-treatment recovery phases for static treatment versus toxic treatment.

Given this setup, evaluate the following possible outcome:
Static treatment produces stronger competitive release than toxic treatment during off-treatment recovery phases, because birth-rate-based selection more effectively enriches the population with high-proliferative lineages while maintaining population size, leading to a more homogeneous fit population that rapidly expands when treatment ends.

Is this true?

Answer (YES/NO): NO